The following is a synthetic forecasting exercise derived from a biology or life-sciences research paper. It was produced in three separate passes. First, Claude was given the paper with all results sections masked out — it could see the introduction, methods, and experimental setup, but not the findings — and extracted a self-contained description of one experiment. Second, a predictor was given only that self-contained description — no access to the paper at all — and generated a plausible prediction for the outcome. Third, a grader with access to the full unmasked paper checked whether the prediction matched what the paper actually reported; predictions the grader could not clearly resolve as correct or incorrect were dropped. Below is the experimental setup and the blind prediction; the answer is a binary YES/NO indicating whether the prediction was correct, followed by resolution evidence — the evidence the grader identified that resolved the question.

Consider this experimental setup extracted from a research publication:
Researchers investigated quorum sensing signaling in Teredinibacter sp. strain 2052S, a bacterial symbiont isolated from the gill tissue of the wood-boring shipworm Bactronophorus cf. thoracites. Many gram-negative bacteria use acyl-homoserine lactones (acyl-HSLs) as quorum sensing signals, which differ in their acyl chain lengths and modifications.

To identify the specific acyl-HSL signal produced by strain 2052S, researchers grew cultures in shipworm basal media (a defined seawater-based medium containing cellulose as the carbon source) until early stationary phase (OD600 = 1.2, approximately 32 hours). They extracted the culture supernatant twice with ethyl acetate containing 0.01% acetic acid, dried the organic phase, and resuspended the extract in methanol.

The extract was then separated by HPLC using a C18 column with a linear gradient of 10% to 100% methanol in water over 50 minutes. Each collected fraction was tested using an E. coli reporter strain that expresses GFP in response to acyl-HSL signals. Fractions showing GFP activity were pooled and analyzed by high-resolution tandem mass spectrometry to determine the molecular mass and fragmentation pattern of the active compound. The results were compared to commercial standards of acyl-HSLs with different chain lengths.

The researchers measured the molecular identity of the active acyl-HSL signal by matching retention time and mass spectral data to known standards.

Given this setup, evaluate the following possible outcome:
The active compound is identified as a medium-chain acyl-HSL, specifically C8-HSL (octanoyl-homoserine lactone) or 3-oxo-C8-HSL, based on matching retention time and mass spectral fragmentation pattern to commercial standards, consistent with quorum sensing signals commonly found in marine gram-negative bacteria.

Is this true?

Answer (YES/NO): NO